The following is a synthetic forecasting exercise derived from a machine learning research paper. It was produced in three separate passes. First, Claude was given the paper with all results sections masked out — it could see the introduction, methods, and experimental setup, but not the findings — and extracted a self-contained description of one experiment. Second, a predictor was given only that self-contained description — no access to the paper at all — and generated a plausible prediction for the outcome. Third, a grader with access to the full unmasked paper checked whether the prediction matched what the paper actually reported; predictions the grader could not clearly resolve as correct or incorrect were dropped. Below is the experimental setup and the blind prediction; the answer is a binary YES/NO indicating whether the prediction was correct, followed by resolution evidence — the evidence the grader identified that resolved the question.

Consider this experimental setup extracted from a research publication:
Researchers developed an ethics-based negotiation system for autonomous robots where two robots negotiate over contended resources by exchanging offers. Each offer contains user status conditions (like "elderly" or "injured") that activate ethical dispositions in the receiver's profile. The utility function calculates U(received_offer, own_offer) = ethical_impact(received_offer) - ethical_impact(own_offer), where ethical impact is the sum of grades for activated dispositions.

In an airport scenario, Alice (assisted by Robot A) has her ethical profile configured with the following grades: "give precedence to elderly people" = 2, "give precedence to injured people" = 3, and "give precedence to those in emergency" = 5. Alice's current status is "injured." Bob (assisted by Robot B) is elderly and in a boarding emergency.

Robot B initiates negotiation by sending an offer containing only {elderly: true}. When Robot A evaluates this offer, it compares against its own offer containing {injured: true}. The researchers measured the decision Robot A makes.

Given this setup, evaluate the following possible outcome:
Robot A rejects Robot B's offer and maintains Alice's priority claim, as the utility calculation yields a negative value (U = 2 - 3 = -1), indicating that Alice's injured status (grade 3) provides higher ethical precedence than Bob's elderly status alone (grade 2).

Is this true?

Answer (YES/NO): NO